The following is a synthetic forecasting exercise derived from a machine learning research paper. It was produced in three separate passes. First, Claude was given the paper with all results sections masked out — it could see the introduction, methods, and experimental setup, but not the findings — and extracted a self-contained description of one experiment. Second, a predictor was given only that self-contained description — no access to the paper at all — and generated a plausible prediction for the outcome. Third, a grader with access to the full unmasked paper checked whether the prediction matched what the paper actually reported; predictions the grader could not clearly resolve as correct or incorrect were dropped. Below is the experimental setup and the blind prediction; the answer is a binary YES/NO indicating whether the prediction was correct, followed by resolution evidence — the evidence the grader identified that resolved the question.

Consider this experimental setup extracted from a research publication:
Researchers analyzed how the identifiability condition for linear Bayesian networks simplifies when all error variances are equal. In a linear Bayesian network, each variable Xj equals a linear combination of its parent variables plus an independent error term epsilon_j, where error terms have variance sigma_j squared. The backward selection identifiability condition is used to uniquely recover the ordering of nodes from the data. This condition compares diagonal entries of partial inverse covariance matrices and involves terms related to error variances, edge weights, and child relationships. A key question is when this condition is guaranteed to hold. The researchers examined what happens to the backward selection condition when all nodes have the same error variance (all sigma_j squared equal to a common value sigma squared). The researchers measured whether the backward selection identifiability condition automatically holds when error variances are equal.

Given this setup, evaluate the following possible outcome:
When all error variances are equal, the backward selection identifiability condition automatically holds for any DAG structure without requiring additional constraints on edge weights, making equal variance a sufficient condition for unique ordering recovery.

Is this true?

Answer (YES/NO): YES